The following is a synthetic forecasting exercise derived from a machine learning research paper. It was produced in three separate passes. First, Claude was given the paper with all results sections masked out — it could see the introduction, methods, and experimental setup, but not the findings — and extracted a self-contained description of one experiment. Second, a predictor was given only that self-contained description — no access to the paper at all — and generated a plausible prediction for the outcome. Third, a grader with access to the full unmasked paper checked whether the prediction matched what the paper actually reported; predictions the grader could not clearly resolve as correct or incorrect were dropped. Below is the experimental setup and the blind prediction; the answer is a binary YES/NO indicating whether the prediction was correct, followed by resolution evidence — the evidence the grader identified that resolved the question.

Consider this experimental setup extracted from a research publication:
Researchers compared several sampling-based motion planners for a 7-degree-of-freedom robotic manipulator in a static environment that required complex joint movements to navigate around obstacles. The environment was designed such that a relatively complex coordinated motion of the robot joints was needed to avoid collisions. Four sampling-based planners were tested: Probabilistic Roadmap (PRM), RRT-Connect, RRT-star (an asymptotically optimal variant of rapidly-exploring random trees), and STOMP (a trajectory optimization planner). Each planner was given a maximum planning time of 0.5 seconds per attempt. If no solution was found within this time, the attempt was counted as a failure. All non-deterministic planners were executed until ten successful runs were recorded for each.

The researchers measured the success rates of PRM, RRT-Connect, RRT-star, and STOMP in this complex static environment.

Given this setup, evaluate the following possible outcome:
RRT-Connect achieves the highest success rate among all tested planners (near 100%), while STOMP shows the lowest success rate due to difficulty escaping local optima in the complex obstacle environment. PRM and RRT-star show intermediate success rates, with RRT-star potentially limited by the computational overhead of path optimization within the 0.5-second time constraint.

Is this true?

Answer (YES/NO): NO